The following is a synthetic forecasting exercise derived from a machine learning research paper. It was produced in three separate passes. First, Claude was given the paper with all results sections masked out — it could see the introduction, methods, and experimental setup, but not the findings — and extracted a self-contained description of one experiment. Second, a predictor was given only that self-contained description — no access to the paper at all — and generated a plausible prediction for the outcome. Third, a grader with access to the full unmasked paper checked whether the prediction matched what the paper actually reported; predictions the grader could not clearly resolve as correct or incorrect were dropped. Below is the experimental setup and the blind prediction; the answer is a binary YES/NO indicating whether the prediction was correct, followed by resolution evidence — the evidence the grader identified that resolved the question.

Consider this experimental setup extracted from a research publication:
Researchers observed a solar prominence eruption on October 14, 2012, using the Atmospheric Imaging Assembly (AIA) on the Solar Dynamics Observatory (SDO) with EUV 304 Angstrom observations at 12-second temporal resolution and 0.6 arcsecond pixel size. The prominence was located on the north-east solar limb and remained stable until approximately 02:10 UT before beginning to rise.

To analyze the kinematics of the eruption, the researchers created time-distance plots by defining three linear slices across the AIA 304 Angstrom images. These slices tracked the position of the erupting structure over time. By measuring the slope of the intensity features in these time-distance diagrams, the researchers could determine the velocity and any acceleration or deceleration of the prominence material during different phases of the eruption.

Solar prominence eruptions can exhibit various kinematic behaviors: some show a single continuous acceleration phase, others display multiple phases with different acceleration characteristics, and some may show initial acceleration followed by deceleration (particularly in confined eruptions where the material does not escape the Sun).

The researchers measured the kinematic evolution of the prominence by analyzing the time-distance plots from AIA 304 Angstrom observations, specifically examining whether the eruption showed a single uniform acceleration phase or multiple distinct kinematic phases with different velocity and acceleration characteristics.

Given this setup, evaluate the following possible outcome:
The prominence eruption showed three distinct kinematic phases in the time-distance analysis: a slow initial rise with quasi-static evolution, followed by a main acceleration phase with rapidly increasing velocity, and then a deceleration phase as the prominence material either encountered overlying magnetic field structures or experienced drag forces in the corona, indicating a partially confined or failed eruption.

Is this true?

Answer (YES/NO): NO